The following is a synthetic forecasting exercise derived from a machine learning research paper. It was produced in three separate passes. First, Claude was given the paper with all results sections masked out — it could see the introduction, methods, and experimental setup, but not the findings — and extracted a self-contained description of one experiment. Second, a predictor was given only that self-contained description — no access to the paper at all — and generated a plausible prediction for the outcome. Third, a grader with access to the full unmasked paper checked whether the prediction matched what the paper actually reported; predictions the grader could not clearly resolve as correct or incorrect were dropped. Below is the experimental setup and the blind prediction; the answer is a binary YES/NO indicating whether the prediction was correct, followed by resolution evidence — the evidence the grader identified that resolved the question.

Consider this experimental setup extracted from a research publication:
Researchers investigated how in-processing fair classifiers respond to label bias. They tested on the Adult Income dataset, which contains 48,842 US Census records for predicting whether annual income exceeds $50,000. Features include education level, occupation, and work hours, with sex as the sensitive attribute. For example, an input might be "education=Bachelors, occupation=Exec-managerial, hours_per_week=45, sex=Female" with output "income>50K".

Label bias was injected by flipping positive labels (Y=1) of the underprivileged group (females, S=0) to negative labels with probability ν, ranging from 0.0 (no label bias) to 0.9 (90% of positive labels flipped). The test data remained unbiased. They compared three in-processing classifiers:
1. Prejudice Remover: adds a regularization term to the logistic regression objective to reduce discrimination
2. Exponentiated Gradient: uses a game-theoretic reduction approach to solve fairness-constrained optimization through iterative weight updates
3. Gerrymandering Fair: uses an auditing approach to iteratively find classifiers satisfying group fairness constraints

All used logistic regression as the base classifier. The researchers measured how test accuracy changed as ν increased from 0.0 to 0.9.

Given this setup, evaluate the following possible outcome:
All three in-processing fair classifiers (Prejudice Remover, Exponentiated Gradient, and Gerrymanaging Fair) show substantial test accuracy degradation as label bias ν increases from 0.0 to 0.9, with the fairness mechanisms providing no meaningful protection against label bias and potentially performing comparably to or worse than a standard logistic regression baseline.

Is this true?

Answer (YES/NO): NO